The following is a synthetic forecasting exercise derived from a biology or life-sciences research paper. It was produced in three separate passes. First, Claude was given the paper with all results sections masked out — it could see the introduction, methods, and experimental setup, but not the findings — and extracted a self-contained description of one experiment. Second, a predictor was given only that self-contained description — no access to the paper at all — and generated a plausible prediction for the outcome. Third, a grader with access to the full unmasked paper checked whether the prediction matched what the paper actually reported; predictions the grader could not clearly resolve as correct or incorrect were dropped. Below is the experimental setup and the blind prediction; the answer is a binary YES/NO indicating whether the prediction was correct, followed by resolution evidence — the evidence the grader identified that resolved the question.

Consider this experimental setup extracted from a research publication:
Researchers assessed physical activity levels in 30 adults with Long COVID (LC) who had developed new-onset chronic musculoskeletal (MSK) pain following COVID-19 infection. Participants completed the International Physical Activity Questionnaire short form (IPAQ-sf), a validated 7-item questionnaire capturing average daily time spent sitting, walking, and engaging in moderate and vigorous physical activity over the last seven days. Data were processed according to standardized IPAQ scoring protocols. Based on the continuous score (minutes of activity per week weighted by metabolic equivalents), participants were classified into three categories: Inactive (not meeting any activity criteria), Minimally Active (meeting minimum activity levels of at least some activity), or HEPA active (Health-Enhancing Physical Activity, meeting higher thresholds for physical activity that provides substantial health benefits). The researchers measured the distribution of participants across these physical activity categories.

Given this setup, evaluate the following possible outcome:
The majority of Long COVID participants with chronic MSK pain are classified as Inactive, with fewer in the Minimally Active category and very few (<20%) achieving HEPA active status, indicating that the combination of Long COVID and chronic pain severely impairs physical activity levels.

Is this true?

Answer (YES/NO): YES